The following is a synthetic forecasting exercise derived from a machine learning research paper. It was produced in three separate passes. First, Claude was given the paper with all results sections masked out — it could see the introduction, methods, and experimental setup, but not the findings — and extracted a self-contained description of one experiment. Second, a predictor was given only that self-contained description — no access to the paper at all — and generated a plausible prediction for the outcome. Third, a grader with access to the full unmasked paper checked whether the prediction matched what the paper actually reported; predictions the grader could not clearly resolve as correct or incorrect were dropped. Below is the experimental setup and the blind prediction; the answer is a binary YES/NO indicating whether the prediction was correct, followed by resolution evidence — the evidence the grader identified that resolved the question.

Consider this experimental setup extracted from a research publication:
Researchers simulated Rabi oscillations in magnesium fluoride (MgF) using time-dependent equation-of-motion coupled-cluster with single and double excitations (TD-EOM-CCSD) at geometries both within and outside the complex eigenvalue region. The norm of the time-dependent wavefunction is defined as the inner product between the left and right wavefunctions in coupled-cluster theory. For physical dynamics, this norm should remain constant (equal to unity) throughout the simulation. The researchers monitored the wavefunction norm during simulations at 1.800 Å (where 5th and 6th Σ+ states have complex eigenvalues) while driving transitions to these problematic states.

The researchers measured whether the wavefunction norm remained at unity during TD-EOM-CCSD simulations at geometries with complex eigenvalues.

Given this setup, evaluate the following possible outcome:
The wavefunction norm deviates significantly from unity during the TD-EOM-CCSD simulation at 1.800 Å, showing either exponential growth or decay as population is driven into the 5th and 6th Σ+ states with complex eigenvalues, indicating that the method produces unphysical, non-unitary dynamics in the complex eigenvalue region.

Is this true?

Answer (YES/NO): NO